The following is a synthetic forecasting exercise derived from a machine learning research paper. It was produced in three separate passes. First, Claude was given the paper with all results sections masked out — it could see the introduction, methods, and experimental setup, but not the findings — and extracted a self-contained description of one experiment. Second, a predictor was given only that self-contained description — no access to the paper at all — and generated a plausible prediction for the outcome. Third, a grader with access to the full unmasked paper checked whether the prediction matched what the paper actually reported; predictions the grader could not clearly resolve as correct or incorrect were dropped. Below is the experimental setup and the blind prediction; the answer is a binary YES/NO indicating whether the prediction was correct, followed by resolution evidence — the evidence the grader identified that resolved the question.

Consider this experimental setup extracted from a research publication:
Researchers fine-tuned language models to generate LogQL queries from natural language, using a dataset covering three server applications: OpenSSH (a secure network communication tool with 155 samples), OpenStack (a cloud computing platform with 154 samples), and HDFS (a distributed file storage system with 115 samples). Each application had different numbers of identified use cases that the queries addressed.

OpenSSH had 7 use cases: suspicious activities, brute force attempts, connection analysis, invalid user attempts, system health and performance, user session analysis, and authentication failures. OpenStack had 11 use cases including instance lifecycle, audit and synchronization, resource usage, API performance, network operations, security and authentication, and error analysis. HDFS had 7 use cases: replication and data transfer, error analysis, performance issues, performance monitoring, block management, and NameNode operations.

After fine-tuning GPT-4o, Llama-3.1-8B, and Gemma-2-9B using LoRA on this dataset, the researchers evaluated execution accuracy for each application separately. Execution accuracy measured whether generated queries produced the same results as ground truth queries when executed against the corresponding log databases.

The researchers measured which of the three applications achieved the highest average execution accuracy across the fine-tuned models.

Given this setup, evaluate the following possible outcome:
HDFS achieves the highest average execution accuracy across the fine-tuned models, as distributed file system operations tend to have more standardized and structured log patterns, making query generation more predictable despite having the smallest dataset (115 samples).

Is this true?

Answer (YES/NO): YES